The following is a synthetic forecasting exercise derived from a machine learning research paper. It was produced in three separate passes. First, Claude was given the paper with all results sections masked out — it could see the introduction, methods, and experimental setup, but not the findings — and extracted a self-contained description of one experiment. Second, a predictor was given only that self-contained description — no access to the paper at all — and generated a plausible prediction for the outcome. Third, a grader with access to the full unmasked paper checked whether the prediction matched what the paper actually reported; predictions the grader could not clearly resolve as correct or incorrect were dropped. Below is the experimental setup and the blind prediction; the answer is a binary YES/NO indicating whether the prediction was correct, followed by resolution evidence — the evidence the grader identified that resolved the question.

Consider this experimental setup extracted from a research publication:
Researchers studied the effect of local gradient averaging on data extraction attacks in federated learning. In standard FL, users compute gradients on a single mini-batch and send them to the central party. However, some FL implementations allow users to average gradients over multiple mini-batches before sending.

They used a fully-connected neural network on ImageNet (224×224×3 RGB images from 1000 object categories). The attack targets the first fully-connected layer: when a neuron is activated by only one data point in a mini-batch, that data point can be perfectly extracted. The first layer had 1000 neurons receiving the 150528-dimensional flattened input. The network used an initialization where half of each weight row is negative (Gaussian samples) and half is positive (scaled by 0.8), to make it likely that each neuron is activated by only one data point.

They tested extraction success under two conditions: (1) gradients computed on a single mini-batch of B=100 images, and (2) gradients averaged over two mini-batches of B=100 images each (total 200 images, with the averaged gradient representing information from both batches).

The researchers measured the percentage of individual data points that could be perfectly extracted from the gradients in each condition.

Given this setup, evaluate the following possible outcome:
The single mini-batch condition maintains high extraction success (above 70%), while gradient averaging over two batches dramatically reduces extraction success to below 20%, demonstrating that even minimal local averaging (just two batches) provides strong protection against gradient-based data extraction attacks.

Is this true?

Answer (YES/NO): NO